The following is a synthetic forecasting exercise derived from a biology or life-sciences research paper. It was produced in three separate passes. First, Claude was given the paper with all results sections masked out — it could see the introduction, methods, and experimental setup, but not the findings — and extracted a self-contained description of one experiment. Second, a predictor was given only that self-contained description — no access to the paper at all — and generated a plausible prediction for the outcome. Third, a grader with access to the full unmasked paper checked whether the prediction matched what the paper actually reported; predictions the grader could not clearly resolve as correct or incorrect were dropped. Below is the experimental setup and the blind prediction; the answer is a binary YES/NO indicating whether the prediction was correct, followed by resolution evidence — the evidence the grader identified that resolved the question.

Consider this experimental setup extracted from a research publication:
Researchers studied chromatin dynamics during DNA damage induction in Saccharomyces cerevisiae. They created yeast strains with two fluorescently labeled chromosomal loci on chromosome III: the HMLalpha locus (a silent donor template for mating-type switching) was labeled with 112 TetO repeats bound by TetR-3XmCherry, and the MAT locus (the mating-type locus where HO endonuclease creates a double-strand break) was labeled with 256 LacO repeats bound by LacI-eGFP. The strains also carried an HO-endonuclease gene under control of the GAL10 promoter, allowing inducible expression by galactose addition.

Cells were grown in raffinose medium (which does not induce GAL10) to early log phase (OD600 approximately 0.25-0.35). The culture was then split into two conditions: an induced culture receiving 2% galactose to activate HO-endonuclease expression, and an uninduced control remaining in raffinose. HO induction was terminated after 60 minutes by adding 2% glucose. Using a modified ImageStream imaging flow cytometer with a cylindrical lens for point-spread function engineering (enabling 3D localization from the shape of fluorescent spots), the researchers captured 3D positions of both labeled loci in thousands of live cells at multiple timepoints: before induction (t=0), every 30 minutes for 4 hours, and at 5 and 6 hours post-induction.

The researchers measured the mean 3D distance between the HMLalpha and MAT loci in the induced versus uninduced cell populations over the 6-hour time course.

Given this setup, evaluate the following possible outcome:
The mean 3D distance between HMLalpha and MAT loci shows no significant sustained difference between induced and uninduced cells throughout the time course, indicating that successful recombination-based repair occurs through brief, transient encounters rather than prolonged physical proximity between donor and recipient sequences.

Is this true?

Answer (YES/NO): NO